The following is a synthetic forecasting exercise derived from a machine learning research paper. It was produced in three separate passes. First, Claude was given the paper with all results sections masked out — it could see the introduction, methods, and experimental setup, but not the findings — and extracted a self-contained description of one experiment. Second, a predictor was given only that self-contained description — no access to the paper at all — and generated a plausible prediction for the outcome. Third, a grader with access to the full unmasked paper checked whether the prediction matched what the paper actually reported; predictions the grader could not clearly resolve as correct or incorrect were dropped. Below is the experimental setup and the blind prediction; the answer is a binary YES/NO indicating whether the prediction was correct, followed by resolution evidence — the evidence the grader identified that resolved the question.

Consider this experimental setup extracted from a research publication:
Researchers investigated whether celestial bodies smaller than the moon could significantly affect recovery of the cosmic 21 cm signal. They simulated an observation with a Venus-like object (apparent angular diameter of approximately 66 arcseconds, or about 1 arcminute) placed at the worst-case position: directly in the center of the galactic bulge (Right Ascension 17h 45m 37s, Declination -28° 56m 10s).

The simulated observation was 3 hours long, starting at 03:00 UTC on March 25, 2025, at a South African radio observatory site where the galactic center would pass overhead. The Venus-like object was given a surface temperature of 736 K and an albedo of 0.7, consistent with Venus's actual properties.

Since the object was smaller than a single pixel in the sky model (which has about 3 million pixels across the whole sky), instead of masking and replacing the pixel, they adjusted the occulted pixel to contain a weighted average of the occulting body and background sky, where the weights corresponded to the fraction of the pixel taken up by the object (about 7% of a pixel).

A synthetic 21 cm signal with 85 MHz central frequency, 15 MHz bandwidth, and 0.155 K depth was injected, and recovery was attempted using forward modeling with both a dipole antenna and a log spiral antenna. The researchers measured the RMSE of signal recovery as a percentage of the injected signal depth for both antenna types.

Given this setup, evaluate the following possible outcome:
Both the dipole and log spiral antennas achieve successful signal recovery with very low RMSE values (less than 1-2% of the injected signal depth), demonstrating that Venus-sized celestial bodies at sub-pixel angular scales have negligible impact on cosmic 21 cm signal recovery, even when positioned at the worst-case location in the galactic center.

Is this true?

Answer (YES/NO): NO